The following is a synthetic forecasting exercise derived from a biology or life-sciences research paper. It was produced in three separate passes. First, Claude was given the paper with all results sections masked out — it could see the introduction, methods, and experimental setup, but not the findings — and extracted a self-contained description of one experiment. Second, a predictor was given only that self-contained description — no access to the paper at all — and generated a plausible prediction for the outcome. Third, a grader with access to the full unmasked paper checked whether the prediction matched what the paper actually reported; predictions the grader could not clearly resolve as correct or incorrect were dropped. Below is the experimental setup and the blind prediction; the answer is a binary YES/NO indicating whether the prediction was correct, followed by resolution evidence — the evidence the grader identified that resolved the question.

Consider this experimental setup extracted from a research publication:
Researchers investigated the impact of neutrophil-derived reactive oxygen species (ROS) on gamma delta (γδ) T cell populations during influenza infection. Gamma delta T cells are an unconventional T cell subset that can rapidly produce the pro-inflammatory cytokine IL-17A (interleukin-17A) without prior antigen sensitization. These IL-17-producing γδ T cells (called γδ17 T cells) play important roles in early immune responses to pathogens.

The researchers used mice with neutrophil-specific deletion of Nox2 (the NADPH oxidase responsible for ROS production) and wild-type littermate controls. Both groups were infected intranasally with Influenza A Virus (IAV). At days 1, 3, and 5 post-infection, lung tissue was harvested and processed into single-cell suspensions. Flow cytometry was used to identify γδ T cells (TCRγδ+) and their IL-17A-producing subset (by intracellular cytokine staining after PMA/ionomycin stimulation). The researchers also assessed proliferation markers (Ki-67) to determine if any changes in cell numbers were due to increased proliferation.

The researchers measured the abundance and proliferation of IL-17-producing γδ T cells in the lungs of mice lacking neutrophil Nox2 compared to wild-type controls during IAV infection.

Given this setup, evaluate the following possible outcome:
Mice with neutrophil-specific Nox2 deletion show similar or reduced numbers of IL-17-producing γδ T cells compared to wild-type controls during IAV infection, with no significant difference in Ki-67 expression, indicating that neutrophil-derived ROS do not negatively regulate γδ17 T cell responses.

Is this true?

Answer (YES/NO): NO